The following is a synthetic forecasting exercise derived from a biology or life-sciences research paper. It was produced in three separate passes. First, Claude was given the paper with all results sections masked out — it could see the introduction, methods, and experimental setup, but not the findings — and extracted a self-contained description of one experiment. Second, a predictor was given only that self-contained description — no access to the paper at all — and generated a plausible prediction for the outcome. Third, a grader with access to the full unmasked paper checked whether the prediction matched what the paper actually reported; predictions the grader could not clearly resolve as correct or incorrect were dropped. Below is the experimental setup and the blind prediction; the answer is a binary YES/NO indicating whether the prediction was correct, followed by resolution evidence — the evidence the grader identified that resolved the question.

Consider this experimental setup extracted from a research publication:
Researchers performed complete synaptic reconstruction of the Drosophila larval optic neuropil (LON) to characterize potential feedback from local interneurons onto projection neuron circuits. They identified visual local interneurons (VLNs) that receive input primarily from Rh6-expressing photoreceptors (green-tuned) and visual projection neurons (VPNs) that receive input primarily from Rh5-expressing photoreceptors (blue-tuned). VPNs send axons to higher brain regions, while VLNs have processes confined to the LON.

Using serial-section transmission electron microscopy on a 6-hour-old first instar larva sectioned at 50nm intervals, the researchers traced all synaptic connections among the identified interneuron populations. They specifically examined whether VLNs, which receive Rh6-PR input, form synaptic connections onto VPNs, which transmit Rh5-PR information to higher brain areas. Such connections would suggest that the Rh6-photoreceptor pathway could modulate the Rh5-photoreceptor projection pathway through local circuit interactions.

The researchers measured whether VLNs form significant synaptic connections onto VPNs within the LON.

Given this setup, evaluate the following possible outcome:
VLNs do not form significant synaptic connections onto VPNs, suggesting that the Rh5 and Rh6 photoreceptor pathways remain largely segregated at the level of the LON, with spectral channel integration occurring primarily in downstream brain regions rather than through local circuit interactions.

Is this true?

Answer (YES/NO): NO